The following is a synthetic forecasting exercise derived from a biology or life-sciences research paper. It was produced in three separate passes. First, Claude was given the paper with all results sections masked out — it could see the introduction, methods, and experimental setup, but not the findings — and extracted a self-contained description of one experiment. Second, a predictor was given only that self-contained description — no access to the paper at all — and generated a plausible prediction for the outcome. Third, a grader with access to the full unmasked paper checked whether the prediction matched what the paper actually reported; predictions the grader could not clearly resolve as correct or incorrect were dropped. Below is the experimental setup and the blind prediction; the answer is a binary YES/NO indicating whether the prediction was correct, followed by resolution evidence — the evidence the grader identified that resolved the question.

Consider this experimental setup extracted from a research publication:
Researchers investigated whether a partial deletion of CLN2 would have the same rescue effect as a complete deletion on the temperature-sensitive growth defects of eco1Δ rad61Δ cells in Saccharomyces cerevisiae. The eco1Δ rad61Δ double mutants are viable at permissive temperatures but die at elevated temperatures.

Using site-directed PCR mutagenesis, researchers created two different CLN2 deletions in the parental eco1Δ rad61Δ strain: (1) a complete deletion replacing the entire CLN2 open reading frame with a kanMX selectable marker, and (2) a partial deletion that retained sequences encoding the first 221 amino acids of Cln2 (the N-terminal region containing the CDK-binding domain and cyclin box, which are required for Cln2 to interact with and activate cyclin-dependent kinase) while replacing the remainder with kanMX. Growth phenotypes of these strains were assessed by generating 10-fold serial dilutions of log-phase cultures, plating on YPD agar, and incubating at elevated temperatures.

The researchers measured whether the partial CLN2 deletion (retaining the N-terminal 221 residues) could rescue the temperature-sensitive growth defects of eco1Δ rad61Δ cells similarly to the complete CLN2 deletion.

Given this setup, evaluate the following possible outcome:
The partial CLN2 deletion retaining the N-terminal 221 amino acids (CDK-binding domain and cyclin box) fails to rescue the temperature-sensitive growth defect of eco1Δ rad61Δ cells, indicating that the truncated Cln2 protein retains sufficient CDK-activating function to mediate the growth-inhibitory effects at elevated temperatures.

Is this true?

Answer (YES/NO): NO